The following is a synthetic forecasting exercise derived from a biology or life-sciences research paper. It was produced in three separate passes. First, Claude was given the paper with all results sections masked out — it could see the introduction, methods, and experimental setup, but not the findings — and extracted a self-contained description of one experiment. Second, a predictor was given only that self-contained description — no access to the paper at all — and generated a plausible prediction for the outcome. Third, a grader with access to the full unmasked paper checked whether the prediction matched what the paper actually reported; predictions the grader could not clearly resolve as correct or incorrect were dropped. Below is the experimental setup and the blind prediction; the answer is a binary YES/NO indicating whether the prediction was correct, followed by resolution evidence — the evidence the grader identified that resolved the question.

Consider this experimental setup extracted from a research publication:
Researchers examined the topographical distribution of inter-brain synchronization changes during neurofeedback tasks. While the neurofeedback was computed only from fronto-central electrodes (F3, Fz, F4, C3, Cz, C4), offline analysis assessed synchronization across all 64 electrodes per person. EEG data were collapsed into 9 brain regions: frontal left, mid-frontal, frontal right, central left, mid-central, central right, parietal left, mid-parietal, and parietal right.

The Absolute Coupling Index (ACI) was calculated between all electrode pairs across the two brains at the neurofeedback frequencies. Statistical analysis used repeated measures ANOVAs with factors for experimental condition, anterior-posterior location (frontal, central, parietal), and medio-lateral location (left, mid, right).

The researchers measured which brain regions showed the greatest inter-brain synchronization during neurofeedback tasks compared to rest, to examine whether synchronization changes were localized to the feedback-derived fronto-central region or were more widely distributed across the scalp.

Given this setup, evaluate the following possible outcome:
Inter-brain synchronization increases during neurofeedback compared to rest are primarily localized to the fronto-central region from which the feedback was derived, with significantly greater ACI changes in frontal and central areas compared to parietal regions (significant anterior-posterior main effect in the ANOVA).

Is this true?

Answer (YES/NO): NO